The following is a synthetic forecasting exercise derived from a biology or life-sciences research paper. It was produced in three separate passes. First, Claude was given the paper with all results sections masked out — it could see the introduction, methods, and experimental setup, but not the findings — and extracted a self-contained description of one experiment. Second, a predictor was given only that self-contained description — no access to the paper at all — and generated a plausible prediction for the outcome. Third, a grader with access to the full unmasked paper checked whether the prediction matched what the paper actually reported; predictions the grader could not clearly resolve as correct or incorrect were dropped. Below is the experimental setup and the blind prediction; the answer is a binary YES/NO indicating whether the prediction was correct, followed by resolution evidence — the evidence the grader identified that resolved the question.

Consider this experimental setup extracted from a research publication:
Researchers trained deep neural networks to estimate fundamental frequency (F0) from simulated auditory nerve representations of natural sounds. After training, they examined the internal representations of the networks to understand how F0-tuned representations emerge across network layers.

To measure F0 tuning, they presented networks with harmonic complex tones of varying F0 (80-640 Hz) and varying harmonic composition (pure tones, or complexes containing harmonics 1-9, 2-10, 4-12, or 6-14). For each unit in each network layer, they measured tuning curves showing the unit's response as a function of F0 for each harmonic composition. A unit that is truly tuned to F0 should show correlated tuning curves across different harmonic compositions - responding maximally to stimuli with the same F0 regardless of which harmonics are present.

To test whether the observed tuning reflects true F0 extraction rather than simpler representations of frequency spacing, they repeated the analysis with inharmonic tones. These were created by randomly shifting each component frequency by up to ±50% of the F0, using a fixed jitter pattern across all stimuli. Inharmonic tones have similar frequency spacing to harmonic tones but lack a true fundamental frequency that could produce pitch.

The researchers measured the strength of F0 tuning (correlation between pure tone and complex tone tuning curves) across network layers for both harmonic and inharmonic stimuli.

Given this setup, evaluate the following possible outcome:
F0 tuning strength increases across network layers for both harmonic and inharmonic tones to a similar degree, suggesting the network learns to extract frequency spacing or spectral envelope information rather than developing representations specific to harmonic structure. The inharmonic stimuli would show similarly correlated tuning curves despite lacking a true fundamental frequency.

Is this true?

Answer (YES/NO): NO